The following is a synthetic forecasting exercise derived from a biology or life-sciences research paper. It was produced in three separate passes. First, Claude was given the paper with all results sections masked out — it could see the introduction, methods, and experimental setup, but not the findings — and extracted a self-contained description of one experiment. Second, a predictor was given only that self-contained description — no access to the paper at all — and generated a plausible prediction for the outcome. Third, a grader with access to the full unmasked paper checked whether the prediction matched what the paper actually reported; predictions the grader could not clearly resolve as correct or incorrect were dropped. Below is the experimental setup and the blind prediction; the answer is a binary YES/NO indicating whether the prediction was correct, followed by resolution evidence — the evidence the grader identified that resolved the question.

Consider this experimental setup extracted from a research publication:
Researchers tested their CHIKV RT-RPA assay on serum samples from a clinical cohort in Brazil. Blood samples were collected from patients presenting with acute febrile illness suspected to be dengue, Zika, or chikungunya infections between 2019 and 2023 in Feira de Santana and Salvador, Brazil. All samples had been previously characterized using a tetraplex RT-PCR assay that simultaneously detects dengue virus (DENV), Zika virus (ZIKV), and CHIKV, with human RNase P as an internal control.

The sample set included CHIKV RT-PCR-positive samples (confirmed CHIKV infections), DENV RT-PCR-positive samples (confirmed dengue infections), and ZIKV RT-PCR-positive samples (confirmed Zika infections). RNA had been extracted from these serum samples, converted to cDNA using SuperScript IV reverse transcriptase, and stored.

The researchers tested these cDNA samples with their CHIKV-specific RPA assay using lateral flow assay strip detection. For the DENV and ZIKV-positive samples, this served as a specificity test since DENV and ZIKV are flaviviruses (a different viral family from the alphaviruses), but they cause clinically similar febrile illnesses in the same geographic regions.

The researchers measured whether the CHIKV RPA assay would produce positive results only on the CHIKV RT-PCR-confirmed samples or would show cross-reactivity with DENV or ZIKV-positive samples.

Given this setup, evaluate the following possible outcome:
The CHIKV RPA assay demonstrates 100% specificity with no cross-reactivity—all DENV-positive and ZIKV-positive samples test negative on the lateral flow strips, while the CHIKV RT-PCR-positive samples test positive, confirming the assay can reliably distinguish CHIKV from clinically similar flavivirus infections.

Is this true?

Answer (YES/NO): YES